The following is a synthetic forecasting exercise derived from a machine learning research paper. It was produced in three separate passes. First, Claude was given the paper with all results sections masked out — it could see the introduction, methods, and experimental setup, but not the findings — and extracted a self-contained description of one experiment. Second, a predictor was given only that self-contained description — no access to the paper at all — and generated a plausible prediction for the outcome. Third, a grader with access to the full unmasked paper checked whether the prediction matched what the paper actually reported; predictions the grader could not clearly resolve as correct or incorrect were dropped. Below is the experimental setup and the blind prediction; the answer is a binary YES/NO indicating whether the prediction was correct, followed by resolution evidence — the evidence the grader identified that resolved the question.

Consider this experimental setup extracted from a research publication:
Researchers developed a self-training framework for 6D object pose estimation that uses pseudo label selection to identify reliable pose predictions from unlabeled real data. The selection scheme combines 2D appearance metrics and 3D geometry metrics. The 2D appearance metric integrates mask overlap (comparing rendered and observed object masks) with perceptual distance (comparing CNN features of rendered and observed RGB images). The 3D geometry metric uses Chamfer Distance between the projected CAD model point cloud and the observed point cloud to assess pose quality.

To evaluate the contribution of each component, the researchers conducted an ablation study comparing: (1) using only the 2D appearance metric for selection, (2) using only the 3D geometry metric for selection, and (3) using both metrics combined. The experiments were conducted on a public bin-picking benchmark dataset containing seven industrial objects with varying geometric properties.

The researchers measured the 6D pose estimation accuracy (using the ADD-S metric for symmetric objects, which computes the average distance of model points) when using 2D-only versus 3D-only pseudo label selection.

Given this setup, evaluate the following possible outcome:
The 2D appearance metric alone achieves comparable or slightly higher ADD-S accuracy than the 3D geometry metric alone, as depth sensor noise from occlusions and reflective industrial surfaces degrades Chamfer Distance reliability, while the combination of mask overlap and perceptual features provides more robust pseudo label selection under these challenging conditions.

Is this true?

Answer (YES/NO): NO